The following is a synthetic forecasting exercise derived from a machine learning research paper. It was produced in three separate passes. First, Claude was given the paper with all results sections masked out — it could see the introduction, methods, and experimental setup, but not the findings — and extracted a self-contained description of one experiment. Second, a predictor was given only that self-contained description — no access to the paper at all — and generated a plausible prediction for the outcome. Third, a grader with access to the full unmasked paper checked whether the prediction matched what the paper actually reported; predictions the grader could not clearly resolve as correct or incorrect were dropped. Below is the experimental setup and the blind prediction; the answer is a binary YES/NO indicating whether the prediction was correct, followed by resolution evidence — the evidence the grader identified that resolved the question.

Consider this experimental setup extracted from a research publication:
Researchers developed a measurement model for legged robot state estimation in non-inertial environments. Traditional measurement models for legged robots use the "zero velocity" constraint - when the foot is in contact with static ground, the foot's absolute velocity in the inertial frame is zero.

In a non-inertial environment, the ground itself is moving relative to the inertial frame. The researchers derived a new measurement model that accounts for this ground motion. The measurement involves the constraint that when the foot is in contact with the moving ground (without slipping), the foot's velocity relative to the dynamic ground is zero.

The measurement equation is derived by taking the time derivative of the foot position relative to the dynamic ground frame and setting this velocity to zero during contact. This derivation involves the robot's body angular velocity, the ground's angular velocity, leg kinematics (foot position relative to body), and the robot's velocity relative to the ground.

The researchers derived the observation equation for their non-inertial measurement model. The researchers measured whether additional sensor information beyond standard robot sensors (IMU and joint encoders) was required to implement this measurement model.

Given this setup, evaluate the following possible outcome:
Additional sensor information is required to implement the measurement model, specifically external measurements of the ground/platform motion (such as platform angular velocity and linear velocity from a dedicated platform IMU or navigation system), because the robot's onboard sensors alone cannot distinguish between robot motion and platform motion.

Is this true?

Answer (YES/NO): YES